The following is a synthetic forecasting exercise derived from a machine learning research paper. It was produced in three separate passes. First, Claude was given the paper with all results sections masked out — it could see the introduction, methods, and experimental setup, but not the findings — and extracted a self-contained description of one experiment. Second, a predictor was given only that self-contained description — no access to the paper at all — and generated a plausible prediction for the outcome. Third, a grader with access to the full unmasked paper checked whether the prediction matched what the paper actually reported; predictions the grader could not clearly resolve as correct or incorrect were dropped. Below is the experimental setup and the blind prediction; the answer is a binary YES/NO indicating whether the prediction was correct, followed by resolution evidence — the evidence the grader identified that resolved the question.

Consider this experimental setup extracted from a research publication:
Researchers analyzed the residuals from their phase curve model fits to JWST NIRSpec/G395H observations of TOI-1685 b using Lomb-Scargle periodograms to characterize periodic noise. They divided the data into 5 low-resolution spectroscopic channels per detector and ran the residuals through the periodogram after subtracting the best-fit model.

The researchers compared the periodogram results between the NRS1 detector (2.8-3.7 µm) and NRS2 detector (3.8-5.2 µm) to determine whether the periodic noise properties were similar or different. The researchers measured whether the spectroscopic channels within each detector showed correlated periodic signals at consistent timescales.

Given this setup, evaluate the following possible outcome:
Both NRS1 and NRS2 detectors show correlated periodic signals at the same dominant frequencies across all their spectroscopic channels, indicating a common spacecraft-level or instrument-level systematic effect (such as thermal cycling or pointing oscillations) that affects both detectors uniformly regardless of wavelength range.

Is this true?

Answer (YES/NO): NO